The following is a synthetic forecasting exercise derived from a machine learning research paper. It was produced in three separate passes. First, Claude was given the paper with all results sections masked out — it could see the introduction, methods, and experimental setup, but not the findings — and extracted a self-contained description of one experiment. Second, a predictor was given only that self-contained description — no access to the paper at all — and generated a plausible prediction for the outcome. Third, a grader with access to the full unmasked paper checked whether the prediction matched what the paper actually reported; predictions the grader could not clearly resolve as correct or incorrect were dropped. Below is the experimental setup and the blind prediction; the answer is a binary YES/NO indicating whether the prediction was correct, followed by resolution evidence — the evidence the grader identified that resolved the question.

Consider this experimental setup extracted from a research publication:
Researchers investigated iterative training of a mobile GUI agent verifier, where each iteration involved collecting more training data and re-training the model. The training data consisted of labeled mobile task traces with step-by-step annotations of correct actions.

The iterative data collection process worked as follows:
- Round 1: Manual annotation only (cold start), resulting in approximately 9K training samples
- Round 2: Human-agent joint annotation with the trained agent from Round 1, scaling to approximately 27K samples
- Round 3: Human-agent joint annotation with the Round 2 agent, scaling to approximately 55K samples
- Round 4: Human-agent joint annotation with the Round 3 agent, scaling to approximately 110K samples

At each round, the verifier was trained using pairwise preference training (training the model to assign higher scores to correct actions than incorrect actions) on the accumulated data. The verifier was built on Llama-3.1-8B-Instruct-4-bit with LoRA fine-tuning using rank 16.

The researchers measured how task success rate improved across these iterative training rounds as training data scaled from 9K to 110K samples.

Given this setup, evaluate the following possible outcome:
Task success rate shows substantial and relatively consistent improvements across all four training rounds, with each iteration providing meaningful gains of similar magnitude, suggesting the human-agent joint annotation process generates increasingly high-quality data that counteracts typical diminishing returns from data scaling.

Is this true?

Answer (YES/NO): NO